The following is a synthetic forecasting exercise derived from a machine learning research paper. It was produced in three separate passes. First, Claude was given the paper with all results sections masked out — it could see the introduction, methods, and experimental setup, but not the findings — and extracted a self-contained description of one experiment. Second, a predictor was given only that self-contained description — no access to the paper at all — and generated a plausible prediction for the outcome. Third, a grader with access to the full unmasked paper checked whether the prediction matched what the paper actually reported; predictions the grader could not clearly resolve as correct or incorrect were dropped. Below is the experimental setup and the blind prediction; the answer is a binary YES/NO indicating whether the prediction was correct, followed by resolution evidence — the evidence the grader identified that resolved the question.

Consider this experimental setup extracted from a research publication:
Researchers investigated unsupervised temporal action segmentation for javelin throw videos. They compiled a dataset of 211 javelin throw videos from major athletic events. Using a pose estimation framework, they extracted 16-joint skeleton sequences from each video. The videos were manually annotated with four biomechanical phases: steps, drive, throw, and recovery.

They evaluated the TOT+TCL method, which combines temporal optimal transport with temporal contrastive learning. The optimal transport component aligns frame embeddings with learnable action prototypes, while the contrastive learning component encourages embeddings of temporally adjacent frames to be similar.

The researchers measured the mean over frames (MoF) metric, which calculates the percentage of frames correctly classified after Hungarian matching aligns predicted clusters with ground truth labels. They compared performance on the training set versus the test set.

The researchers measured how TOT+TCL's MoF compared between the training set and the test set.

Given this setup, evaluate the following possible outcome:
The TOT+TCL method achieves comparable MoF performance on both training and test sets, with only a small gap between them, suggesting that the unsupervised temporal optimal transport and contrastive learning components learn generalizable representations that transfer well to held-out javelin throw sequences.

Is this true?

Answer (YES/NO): NO